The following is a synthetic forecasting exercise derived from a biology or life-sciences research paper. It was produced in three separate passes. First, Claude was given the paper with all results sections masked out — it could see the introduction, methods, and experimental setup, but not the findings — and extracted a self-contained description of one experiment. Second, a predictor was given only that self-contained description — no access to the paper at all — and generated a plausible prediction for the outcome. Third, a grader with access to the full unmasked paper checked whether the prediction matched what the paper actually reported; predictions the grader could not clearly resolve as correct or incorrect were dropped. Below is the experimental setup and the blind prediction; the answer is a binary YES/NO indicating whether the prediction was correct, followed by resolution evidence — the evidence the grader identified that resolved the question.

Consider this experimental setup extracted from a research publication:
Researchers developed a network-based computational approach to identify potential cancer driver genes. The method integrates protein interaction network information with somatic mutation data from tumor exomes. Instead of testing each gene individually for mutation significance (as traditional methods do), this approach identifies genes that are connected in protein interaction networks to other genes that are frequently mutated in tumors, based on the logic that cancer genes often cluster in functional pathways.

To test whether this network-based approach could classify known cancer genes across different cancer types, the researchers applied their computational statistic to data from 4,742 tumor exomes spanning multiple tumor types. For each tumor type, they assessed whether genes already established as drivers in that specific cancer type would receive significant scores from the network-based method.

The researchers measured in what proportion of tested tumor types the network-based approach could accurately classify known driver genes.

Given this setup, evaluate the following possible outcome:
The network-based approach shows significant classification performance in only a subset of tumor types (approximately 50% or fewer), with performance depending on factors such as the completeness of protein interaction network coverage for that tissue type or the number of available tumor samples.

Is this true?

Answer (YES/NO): NO